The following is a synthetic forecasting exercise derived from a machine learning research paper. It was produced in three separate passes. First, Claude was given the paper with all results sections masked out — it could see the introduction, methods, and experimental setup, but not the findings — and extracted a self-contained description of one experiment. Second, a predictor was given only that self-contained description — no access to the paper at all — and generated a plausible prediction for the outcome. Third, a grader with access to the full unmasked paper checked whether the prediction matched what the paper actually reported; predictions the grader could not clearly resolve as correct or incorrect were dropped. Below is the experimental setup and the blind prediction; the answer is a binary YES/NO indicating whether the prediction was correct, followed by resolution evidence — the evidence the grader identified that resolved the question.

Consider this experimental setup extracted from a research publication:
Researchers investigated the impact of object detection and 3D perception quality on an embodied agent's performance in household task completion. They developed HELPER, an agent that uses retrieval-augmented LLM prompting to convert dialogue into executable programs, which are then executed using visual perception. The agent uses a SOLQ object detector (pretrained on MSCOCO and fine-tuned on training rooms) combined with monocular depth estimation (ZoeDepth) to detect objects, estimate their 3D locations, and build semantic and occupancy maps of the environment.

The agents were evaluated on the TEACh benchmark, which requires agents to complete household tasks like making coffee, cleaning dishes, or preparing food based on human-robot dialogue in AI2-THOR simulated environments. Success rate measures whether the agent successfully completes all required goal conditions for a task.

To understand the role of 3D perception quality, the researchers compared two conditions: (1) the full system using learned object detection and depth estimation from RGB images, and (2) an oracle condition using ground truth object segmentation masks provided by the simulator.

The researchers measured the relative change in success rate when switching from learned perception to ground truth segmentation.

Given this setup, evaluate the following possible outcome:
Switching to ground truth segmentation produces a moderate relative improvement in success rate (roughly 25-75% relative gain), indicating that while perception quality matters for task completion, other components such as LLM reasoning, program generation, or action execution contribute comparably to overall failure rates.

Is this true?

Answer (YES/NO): YES